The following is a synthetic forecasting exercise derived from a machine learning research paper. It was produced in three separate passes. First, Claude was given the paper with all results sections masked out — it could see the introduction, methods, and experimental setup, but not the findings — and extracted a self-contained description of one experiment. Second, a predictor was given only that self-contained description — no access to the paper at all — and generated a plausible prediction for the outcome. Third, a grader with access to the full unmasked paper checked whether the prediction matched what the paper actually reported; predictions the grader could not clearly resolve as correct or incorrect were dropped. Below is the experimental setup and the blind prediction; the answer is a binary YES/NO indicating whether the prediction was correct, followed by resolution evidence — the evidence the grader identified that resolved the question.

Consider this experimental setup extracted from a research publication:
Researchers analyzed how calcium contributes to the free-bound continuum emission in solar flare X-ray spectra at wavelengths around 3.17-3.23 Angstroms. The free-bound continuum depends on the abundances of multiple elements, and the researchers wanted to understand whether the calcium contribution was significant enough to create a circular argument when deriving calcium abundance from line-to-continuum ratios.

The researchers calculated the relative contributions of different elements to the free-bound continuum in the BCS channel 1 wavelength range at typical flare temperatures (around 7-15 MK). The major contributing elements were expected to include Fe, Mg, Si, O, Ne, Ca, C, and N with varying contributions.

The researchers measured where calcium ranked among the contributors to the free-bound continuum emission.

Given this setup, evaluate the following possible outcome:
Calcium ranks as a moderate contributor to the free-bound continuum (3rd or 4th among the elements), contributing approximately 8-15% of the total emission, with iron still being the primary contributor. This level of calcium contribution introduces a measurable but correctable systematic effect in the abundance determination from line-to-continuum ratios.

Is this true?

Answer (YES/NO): NO